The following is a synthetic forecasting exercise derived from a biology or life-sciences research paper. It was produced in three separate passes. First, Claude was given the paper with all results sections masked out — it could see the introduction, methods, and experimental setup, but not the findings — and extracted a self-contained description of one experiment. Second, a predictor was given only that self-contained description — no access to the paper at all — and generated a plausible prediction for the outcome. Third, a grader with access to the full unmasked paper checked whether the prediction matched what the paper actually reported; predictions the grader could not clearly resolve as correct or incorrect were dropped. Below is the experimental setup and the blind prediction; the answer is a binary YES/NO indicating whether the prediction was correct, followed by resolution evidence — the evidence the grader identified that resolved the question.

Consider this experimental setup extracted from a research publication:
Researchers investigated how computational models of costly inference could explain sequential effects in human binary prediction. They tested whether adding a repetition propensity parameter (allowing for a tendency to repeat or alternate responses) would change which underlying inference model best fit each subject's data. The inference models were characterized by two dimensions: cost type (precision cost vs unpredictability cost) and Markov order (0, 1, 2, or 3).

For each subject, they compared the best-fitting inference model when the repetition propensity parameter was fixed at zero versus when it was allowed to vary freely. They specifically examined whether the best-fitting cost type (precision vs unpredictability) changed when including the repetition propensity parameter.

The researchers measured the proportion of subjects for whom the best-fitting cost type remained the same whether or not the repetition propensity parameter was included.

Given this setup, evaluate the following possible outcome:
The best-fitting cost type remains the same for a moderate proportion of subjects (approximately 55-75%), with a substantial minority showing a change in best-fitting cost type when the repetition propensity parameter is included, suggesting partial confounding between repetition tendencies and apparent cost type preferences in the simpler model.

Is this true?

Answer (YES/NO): NO